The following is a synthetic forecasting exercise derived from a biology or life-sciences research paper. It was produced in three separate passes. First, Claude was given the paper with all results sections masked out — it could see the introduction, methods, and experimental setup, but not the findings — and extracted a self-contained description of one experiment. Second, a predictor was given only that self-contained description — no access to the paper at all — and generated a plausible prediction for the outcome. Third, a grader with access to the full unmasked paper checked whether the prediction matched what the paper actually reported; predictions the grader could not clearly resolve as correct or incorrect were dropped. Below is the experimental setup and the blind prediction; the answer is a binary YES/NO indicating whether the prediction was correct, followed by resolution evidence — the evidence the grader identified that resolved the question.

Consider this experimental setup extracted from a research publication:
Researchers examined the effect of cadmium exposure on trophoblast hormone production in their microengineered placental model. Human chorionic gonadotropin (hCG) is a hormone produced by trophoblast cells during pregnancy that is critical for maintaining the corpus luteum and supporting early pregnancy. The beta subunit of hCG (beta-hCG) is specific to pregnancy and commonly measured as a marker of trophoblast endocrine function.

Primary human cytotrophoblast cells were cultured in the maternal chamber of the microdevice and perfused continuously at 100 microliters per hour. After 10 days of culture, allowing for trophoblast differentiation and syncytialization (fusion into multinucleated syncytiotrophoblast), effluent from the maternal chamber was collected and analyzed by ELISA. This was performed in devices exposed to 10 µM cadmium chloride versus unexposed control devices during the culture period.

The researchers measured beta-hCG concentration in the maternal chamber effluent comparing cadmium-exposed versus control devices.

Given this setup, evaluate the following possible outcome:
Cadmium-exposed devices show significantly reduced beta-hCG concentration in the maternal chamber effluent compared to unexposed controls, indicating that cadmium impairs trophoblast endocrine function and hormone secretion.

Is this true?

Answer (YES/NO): YES